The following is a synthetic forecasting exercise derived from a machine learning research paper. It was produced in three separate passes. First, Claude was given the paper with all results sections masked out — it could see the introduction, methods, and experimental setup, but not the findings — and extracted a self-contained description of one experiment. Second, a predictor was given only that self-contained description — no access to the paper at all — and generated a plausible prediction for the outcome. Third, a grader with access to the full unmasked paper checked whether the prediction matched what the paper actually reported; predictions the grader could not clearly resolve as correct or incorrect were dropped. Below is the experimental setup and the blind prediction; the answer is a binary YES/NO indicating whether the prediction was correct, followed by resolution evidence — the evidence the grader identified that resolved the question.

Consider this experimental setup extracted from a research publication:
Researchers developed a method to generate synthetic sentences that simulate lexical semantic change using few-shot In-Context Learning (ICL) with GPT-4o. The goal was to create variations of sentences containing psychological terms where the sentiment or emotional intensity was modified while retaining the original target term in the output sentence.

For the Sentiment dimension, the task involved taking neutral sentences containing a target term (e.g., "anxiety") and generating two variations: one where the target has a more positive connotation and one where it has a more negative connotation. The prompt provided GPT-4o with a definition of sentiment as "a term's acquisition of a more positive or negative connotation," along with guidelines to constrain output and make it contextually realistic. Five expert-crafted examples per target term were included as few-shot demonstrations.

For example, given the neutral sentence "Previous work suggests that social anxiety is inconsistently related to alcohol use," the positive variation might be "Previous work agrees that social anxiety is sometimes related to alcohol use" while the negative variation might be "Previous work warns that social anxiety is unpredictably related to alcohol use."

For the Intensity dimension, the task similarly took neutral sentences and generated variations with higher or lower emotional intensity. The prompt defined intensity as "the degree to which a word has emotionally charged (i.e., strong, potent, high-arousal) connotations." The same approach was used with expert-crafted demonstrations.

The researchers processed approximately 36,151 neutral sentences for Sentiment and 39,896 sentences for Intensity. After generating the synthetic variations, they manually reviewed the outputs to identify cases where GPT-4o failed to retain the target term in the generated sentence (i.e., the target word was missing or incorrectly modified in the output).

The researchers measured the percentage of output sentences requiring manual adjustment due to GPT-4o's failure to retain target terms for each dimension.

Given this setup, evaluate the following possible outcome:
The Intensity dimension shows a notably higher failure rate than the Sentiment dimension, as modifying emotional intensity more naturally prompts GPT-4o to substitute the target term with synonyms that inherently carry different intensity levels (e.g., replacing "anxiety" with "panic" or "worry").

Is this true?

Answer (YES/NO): NO